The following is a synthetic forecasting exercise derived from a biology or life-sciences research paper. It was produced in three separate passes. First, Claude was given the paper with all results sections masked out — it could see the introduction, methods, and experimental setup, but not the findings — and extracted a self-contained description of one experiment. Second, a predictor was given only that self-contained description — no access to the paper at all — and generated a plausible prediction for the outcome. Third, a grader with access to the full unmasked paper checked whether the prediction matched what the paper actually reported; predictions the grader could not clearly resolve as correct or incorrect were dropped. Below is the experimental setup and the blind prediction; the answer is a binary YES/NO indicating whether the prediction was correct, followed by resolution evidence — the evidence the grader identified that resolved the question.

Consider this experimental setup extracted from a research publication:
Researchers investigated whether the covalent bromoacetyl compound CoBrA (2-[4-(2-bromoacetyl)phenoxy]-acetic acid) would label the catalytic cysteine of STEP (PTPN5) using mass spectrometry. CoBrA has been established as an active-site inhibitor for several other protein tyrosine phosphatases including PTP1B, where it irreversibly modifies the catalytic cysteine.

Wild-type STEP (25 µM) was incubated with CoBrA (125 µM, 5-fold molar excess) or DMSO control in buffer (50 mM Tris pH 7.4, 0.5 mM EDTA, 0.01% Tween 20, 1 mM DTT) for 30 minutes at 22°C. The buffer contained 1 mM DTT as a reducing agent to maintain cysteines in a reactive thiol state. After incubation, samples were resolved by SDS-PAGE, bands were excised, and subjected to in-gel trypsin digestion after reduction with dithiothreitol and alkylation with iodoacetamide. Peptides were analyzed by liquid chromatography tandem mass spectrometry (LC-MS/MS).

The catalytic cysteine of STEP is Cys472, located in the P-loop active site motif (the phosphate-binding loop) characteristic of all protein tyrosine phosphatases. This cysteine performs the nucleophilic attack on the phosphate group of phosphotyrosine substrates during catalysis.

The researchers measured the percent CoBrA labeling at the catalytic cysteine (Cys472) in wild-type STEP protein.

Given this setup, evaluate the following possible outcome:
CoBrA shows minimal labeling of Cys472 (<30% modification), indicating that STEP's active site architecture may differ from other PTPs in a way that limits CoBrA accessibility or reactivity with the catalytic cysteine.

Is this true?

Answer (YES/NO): YES